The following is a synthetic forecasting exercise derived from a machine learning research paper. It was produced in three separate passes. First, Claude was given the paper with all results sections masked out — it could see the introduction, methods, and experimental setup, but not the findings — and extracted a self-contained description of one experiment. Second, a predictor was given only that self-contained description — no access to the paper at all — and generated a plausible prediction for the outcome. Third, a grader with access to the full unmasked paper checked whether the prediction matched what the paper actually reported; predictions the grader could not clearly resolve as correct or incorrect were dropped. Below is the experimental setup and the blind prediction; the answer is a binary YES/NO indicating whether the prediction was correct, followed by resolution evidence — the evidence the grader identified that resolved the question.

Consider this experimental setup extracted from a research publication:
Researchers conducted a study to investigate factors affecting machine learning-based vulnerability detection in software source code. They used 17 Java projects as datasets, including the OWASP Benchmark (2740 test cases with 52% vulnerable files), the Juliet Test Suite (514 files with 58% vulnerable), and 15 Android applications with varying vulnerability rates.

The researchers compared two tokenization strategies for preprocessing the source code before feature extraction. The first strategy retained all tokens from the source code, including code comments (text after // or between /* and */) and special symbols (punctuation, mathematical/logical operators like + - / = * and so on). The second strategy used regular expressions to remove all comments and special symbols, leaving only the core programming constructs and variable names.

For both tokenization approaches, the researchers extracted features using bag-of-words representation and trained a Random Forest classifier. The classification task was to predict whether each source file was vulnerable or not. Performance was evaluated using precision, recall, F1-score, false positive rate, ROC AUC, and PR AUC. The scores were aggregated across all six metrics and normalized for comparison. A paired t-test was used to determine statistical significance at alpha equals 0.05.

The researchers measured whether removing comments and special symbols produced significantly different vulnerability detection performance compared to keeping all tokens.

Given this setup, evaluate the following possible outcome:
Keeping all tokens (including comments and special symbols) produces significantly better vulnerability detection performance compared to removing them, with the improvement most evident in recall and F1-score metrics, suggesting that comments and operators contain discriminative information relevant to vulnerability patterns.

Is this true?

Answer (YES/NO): NO